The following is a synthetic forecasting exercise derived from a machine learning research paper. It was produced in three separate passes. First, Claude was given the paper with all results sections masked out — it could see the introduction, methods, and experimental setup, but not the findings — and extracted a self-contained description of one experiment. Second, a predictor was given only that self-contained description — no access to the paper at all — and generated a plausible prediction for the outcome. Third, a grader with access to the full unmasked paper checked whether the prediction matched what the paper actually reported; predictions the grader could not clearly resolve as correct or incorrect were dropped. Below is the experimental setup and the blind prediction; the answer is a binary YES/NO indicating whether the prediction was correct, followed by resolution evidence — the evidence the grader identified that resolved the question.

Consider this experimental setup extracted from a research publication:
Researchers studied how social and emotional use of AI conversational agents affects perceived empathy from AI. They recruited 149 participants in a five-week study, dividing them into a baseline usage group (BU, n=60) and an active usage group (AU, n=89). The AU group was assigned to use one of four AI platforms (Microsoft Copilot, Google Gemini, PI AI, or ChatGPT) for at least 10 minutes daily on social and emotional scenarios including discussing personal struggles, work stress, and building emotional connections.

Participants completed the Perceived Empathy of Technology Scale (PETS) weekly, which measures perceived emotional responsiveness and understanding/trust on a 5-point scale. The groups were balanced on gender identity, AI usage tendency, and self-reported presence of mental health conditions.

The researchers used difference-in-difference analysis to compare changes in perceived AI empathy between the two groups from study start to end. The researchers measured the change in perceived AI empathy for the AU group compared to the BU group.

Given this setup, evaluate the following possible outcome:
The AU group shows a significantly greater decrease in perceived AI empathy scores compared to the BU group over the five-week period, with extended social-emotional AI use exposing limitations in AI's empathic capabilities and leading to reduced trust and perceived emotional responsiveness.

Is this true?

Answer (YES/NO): NO